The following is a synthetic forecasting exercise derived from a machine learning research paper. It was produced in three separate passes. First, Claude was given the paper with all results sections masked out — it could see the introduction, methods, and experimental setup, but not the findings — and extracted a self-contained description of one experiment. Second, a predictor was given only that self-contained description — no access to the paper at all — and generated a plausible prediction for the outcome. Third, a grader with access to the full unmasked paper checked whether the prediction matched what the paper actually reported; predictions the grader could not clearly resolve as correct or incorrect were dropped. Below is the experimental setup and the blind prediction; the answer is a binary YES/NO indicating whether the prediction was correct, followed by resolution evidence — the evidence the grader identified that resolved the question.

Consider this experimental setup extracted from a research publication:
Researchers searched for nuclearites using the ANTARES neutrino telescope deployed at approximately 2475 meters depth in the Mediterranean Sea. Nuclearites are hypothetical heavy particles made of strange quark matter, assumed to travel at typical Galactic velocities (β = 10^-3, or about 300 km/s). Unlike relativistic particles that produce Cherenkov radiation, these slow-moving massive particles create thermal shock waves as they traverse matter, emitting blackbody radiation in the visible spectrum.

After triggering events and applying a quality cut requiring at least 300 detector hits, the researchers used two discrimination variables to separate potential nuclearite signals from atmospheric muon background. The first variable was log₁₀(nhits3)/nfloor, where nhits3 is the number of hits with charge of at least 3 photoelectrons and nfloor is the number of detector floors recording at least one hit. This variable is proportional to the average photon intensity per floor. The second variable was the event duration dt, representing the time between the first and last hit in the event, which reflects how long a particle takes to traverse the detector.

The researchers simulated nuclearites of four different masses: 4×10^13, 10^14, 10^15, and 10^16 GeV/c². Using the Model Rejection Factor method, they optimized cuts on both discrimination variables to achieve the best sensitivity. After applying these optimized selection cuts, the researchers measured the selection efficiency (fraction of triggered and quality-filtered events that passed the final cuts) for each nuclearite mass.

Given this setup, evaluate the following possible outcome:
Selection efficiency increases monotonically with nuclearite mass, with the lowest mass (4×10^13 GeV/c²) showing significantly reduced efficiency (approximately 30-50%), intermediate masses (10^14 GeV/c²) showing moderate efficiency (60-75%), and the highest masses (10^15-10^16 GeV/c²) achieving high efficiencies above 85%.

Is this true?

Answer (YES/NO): NO